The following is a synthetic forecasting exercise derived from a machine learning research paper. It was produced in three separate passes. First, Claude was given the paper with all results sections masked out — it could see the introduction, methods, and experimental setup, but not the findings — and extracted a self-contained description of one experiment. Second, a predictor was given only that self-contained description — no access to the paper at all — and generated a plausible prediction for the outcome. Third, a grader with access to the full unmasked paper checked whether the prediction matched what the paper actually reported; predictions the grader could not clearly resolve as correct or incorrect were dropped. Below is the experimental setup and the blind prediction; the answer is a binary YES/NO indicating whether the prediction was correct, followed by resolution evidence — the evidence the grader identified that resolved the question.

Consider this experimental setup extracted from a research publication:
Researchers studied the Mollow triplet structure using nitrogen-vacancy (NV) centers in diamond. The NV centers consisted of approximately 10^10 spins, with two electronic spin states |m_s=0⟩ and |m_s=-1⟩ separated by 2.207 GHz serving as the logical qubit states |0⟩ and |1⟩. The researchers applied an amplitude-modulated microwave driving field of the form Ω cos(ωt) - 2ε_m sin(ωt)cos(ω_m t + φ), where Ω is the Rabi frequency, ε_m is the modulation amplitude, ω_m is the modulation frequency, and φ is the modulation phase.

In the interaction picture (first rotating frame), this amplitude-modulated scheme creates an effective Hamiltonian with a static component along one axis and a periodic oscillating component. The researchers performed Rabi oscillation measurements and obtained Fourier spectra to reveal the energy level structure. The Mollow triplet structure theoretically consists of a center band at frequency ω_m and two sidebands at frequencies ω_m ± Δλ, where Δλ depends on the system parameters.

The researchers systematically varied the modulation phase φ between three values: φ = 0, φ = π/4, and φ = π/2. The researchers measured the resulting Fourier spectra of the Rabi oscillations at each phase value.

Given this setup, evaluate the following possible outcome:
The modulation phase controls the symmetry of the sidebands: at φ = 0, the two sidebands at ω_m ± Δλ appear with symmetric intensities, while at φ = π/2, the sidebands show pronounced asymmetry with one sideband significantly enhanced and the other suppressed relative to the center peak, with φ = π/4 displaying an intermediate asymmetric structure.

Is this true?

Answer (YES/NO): NO